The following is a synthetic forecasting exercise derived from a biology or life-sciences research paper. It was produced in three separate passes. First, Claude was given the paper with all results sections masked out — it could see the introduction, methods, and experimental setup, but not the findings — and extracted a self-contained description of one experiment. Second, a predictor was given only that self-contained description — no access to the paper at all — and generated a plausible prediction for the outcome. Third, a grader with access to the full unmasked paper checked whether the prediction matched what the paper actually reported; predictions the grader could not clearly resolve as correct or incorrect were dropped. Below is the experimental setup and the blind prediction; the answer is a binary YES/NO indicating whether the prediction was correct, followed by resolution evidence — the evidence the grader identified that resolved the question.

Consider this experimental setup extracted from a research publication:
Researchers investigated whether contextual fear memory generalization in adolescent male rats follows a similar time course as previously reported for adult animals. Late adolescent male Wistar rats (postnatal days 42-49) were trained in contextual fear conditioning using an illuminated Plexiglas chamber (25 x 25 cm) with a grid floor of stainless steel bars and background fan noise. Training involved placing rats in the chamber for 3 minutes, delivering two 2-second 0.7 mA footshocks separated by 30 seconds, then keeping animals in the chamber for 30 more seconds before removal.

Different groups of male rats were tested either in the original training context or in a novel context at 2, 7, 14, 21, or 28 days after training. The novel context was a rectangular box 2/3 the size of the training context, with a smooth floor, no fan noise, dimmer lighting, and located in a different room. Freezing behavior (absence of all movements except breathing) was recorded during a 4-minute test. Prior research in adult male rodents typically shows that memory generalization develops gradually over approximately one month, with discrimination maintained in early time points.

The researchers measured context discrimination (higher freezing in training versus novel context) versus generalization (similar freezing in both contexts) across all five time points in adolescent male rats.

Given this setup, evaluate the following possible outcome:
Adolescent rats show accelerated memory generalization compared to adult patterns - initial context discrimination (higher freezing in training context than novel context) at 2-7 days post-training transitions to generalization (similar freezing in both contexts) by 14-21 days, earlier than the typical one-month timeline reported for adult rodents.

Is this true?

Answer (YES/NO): NO